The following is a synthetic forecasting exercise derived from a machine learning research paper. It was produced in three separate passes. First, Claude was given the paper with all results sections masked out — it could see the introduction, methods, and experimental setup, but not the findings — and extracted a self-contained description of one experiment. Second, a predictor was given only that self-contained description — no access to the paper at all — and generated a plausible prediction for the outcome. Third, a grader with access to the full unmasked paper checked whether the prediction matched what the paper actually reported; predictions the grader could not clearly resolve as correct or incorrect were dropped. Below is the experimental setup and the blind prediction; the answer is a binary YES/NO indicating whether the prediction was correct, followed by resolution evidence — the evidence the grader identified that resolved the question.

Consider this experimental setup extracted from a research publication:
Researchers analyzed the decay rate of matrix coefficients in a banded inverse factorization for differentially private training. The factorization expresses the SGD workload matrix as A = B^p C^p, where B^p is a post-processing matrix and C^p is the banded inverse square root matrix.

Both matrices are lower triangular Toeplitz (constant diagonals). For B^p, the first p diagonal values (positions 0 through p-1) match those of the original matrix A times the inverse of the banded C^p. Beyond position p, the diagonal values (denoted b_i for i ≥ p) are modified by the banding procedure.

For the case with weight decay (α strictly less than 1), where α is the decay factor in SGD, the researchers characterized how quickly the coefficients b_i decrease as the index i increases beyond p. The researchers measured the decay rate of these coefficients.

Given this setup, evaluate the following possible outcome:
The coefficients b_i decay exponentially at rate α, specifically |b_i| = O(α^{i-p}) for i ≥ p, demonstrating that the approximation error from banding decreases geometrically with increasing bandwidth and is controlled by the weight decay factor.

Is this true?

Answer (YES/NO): YES